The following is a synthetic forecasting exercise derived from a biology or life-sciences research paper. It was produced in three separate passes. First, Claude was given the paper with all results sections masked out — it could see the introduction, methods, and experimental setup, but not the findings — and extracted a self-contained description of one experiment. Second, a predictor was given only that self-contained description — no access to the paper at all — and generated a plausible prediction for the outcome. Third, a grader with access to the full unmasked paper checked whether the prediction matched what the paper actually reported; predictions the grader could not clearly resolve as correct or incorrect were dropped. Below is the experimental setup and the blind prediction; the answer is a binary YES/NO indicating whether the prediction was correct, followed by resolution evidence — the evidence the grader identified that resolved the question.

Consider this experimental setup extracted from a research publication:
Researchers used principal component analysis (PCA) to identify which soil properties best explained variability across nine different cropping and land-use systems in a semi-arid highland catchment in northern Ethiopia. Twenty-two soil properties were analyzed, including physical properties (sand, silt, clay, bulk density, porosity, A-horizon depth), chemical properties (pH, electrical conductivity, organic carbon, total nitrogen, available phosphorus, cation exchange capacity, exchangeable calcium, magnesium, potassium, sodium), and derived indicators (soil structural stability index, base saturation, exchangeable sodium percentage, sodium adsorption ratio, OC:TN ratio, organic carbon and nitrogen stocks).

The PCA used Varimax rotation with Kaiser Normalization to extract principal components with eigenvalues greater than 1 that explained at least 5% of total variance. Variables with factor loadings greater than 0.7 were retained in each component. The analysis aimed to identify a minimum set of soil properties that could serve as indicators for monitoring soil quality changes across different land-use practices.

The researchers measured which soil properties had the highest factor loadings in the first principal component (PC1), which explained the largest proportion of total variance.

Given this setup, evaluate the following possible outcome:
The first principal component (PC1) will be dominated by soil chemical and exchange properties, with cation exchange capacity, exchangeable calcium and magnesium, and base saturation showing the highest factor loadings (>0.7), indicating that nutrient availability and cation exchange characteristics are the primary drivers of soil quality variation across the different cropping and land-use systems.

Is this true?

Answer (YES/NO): NO